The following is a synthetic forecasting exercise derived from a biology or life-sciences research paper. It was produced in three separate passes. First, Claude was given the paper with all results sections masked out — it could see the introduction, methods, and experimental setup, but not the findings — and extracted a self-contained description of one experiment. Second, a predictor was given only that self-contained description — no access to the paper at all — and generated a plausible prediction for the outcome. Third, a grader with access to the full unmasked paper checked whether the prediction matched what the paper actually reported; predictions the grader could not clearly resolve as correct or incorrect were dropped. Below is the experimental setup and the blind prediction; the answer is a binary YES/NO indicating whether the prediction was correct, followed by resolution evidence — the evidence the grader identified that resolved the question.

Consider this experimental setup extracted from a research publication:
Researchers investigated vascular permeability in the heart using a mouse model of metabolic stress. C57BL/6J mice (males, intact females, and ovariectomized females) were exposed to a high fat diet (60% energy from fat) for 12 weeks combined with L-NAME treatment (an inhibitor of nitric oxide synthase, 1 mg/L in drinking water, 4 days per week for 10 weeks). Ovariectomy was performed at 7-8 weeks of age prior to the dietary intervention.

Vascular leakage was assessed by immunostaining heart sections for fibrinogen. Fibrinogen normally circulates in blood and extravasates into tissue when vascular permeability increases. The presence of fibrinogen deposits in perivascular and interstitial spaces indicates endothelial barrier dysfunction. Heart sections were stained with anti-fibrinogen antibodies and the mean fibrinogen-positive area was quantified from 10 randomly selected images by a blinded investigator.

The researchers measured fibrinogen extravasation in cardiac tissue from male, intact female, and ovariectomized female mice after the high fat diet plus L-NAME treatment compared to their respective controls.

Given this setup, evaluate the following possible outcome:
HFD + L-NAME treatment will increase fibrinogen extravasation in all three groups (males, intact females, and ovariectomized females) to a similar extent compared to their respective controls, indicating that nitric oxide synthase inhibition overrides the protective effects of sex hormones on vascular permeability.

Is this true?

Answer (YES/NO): NO